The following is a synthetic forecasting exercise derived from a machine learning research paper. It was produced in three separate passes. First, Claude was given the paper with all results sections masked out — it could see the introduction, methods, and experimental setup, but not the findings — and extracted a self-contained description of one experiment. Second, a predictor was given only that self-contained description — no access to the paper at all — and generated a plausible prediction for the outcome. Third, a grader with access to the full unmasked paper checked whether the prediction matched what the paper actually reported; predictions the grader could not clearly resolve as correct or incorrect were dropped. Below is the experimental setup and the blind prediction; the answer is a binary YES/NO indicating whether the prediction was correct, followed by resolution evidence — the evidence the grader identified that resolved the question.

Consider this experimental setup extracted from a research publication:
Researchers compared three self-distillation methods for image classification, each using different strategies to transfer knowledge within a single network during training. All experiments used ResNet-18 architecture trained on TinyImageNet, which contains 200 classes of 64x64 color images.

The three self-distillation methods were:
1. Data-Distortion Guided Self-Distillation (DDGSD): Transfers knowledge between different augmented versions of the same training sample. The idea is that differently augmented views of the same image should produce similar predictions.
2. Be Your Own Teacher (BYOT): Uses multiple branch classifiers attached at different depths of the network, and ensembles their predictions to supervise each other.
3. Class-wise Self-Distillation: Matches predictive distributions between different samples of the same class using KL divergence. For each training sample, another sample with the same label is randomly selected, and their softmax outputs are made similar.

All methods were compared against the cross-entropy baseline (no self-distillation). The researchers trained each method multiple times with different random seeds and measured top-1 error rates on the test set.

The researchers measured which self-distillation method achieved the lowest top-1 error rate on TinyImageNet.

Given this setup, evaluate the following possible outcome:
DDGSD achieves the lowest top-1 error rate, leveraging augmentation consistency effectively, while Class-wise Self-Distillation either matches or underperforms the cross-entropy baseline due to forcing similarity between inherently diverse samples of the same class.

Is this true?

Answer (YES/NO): NO